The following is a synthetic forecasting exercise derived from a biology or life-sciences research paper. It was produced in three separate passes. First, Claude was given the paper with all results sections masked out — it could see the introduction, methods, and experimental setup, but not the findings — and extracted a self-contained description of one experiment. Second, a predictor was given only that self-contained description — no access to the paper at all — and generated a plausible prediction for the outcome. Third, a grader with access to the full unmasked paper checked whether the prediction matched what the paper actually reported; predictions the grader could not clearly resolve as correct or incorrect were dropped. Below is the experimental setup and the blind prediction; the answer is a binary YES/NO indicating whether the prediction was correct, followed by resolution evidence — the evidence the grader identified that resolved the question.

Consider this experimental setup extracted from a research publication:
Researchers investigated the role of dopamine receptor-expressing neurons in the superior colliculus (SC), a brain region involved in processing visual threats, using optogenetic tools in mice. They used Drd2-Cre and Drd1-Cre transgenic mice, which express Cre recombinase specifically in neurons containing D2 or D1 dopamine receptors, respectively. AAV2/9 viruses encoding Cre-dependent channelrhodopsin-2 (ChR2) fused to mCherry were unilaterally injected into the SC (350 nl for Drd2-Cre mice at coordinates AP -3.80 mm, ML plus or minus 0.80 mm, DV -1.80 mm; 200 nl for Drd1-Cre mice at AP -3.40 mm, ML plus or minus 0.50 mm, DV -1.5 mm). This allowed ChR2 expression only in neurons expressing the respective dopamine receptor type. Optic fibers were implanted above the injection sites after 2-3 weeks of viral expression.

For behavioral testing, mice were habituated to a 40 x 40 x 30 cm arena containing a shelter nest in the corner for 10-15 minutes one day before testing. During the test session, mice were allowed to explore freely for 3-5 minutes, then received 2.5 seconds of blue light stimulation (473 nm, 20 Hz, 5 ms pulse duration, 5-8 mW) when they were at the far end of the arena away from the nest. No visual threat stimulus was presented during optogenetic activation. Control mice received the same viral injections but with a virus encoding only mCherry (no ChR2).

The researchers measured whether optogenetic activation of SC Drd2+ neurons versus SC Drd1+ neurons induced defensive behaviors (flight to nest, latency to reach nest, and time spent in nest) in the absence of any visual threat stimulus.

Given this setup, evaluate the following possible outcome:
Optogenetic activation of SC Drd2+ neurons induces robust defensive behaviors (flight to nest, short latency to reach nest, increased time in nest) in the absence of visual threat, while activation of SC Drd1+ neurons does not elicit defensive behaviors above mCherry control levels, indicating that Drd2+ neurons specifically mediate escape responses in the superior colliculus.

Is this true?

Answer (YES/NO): YES